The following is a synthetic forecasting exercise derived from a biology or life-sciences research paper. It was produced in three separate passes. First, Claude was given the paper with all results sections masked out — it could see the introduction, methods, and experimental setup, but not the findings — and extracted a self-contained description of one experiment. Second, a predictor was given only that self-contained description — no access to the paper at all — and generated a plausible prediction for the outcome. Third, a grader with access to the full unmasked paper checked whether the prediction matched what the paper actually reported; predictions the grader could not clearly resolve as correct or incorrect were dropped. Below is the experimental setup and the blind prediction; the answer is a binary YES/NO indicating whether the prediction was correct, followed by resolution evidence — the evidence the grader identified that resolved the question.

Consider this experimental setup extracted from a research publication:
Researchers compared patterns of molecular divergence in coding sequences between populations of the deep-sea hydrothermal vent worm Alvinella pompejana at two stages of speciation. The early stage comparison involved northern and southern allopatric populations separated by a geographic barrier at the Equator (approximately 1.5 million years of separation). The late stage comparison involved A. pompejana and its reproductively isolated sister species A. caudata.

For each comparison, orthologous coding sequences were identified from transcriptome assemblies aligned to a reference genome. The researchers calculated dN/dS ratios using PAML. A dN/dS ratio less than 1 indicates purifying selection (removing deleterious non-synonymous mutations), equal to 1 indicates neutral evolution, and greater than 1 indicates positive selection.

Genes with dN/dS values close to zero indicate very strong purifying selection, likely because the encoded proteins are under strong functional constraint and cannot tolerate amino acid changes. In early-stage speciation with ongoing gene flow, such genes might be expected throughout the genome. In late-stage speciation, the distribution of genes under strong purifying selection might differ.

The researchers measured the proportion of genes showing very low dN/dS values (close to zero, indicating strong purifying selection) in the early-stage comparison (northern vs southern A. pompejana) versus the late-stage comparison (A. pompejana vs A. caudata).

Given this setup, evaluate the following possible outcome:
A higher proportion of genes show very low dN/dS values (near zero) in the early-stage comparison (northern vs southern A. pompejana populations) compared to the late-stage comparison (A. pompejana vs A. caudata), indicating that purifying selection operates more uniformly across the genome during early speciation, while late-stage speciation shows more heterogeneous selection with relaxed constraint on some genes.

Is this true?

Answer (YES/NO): NO